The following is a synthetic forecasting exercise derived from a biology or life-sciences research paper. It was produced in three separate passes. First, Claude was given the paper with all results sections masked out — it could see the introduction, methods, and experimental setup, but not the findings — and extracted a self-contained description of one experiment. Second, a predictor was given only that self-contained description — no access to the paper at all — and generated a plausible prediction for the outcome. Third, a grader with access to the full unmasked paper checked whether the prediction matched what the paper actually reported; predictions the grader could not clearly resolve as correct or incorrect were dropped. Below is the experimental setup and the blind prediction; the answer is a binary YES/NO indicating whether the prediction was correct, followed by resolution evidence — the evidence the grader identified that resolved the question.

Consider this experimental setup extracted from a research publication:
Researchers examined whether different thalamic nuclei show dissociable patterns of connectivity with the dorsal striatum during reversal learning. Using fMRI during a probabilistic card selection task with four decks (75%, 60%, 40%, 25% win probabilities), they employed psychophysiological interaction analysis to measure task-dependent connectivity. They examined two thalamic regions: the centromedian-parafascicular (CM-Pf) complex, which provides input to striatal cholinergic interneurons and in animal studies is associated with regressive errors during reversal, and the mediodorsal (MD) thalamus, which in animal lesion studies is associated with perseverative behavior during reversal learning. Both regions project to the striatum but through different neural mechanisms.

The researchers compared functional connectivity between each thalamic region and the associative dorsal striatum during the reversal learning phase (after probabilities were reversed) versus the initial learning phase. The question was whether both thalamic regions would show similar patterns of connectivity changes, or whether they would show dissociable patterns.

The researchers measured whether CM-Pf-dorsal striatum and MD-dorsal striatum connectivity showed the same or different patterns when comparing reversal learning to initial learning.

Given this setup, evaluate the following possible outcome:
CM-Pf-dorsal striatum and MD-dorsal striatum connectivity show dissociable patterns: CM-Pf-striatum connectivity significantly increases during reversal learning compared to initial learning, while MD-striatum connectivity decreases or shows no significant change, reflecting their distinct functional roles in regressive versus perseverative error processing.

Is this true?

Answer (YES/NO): YES